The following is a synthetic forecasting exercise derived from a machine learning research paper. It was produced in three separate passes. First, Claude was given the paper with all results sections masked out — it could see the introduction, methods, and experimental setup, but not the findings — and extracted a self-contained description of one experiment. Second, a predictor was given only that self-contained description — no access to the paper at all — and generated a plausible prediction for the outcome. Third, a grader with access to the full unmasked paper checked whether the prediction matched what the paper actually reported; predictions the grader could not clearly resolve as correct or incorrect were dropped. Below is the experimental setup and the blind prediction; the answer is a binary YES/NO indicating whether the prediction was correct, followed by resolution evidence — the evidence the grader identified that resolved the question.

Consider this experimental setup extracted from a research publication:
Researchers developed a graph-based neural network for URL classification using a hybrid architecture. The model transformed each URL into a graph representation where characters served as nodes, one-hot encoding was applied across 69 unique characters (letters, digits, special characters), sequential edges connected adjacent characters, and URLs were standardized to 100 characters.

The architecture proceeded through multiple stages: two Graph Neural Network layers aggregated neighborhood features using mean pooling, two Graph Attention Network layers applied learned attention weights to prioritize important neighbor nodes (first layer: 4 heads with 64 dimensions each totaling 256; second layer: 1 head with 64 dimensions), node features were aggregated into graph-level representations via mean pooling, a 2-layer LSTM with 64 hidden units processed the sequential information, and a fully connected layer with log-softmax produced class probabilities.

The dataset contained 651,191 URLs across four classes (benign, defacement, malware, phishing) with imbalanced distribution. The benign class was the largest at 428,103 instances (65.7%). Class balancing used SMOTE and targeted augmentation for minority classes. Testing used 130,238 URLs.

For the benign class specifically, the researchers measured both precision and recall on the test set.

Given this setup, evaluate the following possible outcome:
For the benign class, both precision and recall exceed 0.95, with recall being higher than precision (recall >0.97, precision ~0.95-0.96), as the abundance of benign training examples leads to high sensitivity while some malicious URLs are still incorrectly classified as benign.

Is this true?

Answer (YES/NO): NO